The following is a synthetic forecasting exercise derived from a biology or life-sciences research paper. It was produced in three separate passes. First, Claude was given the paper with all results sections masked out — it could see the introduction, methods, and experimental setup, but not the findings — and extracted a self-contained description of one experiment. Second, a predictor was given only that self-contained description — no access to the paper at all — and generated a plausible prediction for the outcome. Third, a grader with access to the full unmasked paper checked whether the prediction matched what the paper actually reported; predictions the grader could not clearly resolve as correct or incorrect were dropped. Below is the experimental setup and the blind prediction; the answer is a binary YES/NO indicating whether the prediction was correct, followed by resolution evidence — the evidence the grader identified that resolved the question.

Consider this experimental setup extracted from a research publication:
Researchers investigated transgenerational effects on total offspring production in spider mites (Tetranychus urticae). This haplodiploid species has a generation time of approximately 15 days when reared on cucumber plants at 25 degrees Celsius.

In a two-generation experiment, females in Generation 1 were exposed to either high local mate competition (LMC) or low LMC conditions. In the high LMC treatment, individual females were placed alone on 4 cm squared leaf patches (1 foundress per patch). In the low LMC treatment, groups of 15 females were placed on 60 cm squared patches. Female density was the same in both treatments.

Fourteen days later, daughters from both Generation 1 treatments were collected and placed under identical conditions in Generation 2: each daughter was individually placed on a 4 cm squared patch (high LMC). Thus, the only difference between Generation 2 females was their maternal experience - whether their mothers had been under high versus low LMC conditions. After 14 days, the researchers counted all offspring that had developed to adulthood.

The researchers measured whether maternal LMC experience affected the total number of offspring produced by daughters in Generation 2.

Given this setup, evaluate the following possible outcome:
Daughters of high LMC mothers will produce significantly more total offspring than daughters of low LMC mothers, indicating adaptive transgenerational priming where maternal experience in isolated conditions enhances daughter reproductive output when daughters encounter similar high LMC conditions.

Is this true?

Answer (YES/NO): NO